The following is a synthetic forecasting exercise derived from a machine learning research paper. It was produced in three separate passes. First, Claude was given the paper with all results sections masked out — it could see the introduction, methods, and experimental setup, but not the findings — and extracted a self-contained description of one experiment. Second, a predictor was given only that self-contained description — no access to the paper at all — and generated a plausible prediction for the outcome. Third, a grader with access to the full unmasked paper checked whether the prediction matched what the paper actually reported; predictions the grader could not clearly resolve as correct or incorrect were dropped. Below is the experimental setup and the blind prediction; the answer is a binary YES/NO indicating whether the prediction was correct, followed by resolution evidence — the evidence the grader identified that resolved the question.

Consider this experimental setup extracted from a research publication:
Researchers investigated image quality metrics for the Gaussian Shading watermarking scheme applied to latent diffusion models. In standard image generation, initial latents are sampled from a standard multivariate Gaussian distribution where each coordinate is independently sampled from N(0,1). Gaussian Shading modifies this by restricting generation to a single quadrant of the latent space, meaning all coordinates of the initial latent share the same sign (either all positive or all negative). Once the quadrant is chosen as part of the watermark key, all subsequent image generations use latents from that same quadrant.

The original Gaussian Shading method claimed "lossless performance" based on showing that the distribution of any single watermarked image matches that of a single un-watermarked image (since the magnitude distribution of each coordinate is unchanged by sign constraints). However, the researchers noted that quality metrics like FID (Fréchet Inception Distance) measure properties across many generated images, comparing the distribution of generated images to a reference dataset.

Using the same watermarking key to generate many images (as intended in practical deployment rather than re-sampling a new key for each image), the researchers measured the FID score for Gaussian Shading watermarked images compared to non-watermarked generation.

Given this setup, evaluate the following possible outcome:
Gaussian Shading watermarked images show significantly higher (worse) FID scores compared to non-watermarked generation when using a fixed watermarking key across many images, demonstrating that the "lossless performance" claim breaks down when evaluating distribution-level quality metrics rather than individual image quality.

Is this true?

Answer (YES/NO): YES